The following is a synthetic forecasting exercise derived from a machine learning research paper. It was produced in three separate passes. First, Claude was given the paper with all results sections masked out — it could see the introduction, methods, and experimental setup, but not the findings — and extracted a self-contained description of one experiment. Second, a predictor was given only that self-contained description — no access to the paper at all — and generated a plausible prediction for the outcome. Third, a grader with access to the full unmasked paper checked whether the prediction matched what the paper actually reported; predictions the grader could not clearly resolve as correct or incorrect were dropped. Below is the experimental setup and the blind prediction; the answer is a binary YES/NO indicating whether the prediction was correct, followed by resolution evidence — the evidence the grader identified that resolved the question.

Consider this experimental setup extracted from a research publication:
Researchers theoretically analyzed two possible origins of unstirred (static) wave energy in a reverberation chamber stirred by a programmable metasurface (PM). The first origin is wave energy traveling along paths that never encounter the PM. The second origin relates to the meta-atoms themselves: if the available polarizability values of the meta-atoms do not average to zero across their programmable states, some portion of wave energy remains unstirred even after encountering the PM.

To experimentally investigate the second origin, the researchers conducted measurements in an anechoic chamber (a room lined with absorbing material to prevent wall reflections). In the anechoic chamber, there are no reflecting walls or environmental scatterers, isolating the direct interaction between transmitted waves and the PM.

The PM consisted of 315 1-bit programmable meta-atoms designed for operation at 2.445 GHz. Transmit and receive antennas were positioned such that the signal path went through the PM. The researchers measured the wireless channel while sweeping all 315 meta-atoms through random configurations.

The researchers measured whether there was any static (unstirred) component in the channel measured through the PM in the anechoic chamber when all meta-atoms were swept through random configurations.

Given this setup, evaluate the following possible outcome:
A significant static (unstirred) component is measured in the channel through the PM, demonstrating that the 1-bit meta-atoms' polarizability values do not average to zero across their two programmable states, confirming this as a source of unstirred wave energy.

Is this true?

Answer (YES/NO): YES